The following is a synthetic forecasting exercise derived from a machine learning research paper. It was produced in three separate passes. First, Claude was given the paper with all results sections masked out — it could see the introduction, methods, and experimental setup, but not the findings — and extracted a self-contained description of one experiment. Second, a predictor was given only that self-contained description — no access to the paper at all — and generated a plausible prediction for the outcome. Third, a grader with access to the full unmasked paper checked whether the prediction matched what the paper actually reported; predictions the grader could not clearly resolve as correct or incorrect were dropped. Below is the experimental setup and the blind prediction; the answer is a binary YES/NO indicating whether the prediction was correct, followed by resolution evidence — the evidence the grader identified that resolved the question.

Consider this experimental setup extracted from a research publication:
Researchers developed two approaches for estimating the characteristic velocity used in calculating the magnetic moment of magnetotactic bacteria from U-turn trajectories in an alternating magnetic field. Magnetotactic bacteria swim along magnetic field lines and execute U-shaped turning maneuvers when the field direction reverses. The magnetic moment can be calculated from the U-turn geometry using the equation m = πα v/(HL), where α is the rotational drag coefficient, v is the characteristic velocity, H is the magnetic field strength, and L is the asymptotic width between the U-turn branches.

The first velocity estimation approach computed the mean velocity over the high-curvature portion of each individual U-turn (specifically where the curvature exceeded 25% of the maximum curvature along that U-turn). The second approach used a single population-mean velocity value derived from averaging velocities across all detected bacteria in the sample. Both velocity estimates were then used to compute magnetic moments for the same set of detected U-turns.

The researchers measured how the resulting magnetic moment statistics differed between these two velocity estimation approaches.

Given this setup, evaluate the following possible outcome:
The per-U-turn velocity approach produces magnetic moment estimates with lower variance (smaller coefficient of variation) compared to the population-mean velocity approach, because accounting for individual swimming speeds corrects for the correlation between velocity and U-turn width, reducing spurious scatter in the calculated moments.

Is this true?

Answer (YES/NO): YES